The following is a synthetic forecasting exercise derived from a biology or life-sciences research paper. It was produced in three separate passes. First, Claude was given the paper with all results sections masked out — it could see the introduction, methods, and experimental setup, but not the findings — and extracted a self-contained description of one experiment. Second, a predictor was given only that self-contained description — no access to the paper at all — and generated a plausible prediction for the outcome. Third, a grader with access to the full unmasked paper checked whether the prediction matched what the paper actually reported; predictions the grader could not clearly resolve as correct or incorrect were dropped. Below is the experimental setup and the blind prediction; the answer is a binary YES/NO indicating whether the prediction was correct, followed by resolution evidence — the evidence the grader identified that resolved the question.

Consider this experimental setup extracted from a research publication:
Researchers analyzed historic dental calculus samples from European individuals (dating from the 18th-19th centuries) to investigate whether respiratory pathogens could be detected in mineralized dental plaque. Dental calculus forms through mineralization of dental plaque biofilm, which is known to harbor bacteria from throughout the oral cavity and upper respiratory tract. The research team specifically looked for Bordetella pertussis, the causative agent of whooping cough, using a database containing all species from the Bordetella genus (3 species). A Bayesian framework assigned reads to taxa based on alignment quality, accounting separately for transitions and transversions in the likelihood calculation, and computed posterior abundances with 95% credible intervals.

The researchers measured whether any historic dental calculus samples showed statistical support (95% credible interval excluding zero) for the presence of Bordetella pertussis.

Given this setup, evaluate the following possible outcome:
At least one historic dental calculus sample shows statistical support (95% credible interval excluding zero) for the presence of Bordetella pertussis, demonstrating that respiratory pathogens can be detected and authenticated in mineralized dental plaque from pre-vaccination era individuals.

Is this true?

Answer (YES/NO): NO